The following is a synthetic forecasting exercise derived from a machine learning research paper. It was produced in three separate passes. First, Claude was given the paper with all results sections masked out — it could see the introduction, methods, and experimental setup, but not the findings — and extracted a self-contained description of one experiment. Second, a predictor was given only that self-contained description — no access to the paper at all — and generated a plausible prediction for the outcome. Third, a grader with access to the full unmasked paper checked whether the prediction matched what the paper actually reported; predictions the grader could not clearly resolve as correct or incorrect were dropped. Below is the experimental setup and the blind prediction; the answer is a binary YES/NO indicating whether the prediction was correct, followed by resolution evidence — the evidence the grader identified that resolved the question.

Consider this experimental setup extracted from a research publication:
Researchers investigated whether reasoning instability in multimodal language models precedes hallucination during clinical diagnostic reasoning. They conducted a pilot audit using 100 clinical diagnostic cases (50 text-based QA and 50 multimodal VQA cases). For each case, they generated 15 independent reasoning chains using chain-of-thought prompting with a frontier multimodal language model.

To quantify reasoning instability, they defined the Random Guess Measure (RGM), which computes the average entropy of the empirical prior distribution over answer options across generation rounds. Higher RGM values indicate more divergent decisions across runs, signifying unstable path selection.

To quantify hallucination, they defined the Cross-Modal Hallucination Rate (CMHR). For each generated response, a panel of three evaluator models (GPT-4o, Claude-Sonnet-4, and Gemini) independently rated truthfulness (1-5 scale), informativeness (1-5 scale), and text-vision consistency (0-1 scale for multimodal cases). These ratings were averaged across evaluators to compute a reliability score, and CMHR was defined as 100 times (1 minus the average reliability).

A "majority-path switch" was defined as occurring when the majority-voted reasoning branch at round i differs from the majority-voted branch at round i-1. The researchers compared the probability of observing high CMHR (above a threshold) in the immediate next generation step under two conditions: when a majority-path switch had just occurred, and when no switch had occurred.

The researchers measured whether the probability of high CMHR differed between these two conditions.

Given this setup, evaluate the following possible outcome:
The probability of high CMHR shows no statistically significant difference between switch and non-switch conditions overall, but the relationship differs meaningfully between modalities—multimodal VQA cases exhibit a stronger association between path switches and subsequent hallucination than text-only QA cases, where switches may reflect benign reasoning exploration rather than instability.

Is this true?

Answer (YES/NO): NO